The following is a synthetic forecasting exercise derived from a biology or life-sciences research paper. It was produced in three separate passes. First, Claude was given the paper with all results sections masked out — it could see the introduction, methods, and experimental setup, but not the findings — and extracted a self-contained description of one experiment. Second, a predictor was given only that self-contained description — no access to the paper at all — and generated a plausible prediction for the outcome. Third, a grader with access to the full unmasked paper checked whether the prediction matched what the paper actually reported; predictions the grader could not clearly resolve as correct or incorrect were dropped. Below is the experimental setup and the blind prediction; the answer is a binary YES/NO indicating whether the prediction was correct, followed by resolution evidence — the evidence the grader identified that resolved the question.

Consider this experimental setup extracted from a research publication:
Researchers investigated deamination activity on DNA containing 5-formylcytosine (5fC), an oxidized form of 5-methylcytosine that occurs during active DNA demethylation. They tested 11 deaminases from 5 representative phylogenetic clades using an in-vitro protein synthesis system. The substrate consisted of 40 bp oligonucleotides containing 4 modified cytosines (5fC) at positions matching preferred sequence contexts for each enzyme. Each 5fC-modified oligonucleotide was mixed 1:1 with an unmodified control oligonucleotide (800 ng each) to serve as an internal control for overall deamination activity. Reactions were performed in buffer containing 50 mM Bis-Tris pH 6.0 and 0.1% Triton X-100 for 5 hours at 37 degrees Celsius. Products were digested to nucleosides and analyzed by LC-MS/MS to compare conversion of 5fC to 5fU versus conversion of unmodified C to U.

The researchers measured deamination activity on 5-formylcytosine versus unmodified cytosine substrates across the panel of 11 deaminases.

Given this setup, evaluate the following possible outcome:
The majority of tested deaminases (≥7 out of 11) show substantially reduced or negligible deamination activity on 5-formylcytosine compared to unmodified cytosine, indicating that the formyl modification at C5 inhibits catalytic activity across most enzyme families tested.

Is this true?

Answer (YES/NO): NO